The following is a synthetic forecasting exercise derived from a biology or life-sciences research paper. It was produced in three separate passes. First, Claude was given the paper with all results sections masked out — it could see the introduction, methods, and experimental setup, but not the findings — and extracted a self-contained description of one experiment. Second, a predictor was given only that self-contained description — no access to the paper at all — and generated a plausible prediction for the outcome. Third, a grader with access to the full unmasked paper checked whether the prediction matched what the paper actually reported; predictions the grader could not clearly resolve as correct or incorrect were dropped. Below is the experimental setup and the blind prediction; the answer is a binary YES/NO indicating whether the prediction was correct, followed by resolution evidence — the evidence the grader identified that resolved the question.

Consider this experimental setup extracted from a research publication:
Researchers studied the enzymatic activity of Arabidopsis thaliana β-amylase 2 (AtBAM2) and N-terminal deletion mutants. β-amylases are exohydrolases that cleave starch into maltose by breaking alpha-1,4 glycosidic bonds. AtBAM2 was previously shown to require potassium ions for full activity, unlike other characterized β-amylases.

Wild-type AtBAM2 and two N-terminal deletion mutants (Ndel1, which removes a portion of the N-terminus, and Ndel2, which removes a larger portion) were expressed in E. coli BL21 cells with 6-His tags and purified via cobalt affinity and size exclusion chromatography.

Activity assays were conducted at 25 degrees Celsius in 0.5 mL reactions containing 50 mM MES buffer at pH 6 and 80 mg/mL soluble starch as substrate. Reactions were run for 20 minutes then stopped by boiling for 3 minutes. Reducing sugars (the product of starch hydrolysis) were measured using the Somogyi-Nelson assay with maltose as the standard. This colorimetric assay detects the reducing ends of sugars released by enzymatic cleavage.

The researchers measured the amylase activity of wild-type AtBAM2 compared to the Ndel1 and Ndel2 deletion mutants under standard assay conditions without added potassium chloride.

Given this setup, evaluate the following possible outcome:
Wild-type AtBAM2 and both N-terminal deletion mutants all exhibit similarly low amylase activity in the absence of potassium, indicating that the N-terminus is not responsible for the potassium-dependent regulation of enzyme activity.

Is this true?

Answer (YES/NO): NO